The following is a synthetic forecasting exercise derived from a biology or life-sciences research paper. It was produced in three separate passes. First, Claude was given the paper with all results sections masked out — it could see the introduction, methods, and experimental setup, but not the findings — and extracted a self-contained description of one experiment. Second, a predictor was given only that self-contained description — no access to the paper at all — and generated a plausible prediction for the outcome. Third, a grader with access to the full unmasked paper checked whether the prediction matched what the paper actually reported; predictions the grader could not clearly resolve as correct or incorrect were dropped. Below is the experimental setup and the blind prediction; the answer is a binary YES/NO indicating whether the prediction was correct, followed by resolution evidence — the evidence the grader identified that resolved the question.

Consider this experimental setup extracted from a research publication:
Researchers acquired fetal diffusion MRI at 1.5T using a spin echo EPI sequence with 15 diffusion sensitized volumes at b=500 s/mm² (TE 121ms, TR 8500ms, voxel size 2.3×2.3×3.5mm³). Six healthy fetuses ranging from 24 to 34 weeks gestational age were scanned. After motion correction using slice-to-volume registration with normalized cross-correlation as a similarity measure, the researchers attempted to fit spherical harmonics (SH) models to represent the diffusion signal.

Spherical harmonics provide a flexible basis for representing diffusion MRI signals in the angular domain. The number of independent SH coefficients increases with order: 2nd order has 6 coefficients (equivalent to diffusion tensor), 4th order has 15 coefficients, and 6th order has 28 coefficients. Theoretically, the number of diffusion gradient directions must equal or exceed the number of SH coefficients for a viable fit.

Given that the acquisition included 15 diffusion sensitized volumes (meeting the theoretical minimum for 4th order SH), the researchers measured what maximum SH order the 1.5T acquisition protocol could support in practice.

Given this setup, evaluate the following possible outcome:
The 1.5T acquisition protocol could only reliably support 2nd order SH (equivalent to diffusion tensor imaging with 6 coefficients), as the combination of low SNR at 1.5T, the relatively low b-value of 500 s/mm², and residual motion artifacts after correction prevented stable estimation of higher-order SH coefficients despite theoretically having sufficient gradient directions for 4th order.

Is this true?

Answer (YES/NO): YES